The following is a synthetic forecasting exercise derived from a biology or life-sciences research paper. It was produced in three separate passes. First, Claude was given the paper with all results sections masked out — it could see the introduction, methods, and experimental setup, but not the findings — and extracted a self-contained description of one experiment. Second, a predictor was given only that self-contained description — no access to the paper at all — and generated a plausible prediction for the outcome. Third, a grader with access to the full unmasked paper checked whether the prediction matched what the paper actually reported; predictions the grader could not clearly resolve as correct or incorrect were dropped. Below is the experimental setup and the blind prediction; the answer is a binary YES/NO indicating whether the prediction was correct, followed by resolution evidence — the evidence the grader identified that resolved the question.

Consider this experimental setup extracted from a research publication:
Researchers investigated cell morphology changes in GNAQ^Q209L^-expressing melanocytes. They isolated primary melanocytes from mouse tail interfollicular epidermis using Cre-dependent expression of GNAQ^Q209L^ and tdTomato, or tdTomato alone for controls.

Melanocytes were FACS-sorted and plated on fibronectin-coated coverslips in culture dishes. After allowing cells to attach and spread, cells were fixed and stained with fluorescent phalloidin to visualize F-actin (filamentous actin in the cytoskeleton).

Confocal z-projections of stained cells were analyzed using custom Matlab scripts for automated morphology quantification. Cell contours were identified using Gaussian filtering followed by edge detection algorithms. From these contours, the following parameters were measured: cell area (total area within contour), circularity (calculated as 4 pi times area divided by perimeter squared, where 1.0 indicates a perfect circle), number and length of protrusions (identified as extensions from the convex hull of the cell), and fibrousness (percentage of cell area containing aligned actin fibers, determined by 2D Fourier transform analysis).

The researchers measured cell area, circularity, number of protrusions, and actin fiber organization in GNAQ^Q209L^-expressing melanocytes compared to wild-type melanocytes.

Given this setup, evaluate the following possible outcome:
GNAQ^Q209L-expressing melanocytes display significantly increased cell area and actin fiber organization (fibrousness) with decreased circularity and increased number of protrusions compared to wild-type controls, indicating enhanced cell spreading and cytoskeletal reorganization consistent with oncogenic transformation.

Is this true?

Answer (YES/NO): NO